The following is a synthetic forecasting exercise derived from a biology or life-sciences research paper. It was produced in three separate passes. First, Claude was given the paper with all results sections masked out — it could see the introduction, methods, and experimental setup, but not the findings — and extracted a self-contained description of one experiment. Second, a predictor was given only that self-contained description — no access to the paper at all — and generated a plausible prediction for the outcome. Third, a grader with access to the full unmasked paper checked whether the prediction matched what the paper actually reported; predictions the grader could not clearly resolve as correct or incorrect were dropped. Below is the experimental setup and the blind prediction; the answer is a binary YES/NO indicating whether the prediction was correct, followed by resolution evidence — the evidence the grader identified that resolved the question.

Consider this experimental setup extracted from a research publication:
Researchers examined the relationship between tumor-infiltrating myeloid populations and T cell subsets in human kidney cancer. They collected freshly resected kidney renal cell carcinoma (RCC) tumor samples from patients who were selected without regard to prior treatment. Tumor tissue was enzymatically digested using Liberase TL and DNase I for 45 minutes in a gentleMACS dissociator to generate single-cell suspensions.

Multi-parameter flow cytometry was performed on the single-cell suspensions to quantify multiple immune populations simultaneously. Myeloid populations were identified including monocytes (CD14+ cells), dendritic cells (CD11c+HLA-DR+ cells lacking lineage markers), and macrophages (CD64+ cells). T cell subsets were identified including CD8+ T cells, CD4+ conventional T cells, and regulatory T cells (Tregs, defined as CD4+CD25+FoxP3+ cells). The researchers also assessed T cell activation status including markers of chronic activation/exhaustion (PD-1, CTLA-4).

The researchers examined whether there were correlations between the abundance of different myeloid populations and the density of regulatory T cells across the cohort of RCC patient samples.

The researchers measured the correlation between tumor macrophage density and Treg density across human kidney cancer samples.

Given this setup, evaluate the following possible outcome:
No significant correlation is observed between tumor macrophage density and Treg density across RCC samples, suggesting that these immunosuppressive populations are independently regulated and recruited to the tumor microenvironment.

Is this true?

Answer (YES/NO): NO